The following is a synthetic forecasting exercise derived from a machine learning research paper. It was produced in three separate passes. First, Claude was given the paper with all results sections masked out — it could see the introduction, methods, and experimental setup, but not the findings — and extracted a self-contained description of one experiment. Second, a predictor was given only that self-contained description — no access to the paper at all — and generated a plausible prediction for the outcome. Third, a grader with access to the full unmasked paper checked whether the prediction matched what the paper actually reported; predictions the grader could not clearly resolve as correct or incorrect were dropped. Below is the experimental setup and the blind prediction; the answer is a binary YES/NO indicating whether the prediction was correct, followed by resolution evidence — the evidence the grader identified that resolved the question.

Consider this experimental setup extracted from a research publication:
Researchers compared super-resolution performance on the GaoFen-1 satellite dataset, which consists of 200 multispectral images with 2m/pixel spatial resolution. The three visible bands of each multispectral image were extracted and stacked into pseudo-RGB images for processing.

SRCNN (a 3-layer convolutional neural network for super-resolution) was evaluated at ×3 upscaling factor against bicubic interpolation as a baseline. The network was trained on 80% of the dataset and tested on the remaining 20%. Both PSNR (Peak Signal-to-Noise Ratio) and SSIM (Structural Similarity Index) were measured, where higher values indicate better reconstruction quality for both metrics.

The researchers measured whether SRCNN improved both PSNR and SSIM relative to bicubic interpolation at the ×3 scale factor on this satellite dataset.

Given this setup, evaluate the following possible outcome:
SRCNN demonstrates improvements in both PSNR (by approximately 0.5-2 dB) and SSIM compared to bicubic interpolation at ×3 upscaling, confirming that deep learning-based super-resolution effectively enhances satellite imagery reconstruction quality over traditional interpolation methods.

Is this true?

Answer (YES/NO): NO